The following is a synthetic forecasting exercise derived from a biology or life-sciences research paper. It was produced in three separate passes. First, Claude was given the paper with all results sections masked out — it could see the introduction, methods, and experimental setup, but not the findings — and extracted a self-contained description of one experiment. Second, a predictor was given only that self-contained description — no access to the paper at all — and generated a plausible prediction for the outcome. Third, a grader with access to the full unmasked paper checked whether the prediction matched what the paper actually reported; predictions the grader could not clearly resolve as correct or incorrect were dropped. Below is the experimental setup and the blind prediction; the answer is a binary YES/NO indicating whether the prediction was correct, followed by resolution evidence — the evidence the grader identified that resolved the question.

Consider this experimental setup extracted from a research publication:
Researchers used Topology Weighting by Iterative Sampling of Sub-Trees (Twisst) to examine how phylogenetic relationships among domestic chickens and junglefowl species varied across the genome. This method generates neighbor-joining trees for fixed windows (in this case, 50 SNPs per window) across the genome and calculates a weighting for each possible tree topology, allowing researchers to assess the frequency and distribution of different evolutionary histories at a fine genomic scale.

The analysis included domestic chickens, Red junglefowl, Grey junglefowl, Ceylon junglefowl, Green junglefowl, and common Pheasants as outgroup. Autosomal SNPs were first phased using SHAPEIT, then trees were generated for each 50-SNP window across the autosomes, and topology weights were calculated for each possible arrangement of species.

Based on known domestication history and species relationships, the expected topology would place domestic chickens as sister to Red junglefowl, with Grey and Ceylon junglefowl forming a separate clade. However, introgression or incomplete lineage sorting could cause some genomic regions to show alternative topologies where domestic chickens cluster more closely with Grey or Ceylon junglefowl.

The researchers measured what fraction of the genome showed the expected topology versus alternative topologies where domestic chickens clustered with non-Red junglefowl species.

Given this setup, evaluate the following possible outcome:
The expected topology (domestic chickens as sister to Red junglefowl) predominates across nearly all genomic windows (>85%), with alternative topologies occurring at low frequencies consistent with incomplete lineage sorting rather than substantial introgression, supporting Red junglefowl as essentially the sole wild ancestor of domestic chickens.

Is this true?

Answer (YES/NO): NO